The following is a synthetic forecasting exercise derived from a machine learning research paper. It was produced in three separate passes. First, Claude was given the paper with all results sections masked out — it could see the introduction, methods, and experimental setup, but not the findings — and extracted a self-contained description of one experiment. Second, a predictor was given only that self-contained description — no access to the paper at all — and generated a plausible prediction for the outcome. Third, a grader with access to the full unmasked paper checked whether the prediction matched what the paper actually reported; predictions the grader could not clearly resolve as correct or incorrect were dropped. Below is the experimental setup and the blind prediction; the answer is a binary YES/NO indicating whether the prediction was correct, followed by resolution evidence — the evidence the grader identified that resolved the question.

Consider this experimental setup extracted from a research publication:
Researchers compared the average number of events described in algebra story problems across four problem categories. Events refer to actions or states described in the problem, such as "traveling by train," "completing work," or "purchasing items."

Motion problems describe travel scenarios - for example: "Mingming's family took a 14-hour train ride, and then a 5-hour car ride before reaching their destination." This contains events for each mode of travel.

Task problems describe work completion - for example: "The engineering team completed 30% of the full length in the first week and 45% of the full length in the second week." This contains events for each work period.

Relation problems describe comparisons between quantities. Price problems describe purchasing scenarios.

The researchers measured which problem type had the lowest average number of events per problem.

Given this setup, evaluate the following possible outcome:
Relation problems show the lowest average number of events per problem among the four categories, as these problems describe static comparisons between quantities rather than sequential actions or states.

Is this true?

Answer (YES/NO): NO